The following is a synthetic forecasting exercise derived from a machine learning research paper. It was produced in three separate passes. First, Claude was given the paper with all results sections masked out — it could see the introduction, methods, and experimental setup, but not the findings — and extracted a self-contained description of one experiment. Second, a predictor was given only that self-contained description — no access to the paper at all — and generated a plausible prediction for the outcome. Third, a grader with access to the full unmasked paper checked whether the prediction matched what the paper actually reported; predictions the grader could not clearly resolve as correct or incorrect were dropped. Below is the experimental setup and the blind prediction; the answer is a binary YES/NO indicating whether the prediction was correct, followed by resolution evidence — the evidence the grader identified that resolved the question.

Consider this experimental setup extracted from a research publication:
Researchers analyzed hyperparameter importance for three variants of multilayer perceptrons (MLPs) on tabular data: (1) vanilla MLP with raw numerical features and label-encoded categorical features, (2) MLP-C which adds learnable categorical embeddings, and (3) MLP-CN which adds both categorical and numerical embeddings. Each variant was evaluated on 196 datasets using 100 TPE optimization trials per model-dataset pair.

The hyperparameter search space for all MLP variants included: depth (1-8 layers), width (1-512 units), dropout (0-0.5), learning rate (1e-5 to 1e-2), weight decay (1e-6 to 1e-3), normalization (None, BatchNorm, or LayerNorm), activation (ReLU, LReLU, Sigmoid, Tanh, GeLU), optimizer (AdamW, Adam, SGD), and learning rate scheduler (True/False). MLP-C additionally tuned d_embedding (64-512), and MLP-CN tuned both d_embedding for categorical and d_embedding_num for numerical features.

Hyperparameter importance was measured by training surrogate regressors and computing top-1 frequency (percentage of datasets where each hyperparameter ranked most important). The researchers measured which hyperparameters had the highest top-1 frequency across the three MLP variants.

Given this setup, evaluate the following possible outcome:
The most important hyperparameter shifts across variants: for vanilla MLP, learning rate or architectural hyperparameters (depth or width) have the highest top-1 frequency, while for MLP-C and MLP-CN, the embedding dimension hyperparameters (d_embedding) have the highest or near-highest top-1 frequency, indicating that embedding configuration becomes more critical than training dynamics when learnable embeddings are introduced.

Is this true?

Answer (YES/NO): NO